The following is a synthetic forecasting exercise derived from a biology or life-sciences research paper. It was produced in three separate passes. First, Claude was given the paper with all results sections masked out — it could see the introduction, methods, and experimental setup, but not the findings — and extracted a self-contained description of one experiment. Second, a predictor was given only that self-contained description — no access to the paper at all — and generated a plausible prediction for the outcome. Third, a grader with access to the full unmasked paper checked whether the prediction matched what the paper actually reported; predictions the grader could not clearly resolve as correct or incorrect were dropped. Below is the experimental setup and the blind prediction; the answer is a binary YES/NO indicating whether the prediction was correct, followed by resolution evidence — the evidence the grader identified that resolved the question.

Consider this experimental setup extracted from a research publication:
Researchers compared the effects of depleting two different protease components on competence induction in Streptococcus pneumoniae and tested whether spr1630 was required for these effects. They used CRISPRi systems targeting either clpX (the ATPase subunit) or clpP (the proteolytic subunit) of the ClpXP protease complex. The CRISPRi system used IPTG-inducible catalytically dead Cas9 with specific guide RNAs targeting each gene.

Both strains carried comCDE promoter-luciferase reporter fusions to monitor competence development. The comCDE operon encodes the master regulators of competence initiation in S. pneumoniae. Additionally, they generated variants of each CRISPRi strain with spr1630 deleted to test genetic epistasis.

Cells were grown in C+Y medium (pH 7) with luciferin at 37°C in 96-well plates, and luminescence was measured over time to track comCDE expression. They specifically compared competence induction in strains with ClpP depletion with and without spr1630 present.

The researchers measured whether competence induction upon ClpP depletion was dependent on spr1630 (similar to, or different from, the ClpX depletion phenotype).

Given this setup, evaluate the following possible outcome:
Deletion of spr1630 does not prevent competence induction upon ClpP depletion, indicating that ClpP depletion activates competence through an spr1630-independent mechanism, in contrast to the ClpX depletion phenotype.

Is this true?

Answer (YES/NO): YES